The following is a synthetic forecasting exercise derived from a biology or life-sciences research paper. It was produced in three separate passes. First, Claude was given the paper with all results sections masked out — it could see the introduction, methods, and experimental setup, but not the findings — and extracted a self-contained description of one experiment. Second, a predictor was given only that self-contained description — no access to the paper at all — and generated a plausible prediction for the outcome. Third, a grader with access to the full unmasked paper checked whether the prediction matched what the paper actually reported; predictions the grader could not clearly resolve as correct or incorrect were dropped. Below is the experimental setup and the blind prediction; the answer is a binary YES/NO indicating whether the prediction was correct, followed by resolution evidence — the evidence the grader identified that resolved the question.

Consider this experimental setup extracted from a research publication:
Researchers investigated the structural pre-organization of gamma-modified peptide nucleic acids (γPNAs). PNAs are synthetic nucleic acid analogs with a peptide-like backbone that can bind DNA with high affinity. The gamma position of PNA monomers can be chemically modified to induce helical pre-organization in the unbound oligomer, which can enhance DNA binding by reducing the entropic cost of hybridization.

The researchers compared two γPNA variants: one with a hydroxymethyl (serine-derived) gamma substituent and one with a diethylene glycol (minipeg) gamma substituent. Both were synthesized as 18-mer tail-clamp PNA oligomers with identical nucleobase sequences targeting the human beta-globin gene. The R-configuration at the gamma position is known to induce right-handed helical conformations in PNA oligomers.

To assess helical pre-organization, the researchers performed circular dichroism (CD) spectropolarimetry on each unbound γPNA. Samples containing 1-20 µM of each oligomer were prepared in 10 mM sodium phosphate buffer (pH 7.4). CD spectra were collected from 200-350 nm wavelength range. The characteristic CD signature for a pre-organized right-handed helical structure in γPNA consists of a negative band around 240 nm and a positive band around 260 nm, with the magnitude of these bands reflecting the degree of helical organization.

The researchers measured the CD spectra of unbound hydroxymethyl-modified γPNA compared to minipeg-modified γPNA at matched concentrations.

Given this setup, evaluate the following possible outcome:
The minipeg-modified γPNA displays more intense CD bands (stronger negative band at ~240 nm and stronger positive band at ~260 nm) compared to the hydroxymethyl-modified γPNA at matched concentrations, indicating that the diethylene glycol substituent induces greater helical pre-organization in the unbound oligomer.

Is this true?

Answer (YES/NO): YES